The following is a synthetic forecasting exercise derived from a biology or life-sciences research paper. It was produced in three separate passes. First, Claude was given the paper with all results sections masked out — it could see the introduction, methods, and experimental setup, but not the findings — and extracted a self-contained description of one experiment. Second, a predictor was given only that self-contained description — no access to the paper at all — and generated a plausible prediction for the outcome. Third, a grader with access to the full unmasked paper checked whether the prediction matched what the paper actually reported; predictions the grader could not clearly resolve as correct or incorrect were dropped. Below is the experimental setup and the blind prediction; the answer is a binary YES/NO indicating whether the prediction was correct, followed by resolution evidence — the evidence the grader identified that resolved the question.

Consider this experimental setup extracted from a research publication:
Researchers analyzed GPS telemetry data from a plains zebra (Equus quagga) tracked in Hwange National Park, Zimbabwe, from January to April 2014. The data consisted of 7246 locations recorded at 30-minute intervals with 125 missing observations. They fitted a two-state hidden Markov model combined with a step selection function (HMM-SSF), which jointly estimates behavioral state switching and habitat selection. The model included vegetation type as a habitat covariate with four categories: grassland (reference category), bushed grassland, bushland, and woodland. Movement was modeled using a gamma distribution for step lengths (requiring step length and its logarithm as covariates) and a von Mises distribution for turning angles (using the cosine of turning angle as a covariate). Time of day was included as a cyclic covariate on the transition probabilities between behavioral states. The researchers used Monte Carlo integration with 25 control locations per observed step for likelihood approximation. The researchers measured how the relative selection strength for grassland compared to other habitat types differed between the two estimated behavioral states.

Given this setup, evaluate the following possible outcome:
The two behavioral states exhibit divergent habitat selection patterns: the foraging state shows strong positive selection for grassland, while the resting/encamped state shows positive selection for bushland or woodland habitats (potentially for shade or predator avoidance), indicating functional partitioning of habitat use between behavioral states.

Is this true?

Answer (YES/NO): NO